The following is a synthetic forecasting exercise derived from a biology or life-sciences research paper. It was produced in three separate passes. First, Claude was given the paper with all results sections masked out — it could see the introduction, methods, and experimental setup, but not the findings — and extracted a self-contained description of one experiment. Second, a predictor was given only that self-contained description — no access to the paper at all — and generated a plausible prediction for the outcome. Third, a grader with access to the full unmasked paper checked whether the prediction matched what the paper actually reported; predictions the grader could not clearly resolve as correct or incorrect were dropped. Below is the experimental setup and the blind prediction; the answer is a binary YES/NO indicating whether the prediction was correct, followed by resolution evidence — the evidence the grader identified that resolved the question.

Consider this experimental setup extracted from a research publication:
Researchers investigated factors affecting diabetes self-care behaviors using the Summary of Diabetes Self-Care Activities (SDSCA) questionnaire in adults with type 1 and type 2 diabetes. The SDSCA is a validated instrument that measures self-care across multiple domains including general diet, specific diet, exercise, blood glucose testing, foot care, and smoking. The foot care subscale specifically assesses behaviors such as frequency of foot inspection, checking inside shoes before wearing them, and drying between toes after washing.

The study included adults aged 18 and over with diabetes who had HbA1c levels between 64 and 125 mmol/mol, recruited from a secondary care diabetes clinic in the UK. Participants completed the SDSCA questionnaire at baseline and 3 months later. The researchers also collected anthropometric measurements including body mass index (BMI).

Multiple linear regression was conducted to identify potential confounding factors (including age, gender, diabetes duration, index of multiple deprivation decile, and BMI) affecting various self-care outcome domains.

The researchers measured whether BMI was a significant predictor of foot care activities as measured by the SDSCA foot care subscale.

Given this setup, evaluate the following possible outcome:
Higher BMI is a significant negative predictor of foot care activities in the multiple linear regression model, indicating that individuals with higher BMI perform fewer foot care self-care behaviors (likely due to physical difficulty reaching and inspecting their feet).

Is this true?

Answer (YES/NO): YES